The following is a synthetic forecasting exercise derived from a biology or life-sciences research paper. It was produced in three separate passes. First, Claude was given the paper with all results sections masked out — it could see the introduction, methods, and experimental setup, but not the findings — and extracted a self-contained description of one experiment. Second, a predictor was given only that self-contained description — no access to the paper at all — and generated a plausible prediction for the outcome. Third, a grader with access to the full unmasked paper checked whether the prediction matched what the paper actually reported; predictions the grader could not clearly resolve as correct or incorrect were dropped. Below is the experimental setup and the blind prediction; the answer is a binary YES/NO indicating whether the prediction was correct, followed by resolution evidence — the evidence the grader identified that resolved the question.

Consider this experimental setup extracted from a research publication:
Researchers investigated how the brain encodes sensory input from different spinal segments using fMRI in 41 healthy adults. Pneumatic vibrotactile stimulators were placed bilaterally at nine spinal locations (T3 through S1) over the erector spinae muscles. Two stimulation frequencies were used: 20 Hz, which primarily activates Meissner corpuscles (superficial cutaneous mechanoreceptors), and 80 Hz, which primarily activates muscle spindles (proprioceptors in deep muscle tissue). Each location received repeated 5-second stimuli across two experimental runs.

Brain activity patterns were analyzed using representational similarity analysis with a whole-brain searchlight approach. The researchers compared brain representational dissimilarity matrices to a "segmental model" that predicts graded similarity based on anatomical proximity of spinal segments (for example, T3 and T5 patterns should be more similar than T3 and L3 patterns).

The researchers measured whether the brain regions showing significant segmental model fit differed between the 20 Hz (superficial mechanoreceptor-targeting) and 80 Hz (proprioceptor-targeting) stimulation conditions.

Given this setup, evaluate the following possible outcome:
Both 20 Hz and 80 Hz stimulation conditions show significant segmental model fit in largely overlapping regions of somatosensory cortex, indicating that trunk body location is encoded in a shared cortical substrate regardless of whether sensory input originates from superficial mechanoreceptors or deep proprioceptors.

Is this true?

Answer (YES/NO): NO